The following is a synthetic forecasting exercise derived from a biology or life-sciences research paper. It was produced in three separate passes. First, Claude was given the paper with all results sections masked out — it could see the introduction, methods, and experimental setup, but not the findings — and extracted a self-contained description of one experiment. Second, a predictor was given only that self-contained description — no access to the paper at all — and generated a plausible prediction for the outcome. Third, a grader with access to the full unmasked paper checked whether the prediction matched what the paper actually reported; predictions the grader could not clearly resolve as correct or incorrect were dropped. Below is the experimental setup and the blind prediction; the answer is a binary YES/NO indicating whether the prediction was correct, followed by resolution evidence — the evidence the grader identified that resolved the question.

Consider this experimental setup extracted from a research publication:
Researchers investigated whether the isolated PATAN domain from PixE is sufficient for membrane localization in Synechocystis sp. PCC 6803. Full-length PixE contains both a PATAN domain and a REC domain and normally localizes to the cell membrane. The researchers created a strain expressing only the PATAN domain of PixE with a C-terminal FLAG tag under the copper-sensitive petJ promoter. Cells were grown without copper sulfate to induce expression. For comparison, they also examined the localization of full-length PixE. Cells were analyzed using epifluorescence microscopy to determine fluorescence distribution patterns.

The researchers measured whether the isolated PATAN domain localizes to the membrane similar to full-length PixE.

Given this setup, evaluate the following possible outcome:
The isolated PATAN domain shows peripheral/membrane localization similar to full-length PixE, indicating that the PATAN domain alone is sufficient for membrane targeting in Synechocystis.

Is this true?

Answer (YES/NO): YES